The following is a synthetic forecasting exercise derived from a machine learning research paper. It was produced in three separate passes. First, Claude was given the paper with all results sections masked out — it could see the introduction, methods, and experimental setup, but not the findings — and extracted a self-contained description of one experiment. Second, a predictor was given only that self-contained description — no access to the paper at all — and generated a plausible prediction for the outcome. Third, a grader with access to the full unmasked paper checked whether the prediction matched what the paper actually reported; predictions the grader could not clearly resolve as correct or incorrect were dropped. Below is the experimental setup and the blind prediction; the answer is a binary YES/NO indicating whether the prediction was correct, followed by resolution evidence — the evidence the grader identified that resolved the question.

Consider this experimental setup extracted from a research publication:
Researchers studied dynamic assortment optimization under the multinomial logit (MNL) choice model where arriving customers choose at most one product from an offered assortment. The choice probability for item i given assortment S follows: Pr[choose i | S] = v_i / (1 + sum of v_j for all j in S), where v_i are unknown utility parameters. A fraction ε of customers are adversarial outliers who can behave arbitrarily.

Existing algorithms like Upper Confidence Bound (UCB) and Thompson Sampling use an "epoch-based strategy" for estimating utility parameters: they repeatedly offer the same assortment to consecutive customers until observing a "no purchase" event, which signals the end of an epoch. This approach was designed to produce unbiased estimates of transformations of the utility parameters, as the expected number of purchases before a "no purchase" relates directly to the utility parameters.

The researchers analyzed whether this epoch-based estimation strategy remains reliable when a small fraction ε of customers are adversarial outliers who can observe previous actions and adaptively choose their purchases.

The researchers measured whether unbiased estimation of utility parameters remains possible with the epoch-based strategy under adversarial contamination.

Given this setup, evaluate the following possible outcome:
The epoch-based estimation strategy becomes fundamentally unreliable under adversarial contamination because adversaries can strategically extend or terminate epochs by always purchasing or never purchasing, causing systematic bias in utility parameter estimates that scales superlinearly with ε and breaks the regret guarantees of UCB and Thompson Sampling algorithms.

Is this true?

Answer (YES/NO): NO